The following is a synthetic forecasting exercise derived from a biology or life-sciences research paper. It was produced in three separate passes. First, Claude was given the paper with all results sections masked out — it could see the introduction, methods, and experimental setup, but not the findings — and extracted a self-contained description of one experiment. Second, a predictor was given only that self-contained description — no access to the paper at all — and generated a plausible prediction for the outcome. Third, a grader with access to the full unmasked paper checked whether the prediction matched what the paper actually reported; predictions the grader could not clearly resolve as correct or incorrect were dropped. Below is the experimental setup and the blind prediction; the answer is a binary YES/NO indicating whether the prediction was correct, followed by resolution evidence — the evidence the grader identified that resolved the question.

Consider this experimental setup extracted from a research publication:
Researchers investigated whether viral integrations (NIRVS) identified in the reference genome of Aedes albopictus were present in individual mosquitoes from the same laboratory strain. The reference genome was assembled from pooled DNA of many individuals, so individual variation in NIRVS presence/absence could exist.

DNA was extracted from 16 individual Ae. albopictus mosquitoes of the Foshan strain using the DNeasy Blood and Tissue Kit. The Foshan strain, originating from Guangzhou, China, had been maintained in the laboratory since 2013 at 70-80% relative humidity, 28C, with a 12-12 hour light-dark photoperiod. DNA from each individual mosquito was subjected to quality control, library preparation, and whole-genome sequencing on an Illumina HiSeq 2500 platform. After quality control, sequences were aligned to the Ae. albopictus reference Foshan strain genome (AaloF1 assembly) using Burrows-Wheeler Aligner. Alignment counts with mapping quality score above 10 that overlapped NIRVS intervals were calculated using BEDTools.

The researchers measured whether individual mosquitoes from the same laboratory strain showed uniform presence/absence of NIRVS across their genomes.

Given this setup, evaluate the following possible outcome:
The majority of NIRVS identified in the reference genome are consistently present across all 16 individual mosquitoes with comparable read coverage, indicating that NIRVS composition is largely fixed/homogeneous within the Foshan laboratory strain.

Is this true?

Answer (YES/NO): NO